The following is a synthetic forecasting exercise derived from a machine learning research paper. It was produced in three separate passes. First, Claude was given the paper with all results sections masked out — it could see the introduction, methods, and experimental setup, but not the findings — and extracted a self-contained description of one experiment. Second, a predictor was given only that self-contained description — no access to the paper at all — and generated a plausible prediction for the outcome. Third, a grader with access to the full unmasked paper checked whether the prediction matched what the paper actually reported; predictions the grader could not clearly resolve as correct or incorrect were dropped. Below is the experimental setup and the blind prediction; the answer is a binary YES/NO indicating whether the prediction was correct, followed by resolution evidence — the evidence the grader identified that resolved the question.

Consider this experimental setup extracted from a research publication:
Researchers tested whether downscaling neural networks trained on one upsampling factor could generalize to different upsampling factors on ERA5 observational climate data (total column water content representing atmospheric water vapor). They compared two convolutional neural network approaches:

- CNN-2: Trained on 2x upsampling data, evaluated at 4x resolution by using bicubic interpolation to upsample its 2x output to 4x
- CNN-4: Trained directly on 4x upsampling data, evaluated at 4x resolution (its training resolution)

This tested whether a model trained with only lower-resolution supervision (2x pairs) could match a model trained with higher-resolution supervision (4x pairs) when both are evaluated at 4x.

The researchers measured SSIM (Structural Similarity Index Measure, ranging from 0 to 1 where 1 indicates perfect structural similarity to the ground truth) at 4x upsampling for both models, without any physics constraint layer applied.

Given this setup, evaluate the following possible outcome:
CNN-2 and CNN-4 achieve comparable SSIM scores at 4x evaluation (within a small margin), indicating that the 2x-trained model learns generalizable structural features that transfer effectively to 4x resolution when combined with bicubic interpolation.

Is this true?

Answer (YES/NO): YES